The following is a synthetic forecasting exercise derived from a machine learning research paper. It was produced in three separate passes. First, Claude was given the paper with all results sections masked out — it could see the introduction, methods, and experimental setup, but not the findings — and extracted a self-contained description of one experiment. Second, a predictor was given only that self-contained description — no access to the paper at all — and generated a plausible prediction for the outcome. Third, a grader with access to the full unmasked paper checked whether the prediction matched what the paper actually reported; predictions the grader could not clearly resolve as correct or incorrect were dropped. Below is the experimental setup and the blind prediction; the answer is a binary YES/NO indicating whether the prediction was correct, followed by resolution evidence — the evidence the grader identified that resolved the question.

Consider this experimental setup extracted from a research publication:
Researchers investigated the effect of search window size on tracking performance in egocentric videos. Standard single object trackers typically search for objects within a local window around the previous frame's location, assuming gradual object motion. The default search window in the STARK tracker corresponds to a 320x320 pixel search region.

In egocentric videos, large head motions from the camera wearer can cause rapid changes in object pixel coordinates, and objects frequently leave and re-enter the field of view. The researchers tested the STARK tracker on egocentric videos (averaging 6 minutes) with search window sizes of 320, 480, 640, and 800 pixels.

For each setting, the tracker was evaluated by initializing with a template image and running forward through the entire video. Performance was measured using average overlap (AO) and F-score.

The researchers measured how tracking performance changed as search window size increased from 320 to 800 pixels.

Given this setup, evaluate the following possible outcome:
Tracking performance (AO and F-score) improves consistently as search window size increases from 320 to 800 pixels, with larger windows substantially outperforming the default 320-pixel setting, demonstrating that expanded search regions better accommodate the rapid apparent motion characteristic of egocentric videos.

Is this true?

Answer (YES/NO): YES